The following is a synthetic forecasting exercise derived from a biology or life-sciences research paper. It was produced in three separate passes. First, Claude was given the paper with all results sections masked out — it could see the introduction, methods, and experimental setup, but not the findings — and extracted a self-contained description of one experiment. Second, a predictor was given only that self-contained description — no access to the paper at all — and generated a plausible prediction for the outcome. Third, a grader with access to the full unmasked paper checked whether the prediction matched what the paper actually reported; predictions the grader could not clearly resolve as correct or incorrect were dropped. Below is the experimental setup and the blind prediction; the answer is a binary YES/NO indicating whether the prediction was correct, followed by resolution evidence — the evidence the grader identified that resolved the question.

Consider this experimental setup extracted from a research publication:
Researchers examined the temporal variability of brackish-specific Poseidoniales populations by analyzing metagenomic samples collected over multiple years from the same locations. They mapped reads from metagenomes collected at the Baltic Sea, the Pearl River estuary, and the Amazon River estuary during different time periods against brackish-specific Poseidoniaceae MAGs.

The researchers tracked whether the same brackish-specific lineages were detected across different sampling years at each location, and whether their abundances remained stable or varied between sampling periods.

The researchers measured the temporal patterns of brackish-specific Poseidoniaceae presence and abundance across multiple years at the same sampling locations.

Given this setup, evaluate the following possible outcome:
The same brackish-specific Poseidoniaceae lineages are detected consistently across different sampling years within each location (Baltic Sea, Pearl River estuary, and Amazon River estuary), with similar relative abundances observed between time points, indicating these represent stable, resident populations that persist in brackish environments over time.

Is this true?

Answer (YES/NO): NO